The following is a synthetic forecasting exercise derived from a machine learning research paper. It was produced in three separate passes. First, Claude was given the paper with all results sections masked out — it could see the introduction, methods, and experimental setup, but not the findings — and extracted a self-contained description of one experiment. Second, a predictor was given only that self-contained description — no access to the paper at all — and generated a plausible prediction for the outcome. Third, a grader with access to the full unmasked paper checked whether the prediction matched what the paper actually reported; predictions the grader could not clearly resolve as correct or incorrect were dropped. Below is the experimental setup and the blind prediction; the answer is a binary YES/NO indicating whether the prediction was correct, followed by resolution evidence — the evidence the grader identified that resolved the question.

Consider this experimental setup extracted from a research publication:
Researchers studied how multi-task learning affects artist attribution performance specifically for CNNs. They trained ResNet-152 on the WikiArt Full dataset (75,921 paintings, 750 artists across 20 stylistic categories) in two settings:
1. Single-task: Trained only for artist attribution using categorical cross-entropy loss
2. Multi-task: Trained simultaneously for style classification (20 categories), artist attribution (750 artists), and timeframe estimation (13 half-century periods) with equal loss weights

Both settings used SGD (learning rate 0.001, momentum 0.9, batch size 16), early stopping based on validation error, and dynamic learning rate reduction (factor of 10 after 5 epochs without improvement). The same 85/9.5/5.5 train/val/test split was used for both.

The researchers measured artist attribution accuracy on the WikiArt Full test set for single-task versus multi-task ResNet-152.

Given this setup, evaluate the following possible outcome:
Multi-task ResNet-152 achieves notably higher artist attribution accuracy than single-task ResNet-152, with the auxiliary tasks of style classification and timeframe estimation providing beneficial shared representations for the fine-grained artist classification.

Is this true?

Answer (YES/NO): NO